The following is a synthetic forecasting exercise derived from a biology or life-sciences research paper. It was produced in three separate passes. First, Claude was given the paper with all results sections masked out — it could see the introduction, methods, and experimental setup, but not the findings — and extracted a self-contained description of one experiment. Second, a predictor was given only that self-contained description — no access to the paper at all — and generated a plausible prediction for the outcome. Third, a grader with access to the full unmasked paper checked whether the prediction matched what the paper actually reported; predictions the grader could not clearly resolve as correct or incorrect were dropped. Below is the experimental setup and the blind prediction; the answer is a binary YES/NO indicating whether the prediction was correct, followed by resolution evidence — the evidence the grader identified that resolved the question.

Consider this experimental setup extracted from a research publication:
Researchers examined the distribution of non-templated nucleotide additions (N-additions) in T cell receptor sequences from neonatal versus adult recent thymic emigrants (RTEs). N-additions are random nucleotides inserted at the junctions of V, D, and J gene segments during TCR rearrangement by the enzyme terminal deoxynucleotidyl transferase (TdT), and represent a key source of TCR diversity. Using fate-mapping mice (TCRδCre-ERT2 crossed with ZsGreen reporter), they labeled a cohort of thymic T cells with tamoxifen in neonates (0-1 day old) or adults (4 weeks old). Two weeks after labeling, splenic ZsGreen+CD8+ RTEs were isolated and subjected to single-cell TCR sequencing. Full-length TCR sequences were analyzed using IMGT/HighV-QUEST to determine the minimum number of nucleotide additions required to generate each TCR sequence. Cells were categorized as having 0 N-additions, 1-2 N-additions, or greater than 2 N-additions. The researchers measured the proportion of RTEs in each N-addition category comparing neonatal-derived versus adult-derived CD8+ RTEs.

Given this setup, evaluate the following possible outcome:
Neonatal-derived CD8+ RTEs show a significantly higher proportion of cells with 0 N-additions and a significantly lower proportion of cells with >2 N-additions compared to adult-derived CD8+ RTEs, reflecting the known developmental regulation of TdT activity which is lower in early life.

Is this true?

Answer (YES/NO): YES